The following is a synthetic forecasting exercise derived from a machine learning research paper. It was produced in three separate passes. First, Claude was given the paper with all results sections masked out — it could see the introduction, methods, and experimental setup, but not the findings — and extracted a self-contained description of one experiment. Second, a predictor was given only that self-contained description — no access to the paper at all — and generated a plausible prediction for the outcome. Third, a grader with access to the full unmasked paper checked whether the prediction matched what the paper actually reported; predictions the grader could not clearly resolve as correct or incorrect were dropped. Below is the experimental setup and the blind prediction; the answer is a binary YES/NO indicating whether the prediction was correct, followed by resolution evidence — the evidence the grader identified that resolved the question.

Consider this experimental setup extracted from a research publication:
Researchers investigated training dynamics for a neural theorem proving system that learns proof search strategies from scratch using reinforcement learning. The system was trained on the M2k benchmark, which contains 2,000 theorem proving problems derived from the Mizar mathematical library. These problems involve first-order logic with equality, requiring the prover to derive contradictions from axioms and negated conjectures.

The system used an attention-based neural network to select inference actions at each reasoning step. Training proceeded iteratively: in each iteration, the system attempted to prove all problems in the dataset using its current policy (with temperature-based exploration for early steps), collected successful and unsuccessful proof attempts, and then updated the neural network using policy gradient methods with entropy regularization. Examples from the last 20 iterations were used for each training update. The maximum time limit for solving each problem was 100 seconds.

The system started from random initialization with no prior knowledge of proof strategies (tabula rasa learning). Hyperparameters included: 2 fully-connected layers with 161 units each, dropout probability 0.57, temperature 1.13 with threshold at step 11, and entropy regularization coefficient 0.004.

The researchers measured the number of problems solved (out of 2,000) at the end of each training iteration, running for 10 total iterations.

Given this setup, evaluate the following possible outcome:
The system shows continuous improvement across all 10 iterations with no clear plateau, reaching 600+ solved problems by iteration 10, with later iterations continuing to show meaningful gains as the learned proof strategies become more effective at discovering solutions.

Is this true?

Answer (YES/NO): NO